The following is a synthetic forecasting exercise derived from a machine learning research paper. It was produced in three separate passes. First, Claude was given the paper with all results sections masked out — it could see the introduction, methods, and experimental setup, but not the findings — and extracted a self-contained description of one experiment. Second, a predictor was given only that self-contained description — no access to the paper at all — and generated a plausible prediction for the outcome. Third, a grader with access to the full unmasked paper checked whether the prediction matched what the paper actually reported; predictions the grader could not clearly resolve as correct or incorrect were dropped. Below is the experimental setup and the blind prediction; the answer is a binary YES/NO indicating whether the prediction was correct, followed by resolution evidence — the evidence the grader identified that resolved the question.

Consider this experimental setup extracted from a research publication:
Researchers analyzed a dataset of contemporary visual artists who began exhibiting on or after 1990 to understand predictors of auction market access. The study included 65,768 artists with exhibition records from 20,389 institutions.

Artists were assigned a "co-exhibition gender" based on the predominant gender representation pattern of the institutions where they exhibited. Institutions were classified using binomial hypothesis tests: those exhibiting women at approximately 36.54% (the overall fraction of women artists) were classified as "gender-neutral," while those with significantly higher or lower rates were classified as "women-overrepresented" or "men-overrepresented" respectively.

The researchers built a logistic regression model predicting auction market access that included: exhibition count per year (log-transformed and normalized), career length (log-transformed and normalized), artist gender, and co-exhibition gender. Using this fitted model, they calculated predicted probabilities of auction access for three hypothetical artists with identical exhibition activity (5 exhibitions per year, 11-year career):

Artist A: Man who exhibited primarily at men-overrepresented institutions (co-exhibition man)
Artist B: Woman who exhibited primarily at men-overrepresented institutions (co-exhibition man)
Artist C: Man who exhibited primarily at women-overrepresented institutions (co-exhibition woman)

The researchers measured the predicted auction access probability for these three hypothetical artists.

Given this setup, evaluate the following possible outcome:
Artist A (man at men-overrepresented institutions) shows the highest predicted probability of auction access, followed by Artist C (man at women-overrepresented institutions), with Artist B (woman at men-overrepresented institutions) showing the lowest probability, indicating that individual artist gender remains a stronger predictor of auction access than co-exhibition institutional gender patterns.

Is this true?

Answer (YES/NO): NO